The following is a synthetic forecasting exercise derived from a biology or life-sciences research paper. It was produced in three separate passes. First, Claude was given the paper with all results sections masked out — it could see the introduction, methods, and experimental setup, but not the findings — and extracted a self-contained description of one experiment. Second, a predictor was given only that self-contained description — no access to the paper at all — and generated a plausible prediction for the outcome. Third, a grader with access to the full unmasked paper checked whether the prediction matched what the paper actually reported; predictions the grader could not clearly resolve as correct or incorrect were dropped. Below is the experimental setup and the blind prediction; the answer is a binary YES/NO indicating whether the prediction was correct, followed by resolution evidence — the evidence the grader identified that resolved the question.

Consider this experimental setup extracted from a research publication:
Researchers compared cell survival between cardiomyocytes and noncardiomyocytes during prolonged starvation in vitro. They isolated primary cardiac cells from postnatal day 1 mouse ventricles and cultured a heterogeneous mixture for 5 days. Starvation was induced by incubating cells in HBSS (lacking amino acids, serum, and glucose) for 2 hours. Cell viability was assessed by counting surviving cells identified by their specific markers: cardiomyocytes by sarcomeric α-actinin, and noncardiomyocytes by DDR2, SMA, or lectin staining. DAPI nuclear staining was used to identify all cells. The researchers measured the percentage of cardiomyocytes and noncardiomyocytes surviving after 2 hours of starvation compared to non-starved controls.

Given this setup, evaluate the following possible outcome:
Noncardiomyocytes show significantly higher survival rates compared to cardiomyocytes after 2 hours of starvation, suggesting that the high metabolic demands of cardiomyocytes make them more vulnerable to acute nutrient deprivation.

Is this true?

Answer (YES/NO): YES